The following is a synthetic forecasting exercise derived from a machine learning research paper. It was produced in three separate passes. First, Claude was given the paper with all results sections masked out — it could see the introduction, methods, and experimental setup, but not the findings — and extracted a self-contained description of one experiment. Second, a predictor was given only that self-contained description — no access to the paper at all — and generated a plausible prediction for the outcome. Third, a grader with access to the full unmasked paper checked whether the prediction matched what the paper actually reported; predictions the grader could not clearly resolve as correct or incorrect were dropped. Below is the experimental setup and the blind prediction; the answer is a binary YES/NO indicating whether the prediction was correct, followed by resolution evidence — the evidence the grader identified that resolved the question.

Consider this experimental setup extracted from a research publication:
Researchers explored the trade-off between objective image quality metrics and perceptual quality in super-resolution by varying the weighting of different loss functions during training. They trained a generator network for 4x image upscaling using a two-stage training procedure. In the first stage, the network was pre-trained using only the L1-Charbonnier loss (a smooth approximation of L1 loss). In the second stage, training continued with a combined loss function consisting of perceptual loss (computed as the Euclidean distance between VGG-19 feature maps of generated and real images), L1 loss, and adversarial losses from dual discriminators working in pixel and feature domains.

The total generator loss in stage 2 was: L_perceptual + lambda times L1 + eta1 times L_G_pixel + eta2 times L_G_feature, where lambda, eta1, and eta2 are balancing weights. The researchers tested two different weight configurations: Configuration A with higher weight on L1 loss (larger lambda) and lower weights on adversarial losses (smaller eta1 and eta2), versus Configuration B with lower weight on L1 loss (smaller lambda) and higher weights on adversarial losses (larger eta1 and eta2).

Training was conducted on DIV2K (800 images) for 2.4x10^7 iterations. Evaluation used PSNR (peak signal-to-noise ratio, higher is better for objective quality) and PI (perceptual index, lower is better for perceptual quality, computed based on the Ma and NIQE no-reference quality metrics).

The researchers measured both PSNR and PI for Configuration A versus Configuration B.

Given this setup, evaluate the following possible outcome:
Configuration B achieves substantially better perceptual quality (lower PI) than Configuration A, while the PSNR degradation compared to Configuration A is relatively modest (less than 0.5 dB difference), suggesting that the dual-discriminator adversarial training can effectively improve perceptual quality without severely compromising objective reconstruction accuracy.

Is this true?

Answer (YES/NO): NO